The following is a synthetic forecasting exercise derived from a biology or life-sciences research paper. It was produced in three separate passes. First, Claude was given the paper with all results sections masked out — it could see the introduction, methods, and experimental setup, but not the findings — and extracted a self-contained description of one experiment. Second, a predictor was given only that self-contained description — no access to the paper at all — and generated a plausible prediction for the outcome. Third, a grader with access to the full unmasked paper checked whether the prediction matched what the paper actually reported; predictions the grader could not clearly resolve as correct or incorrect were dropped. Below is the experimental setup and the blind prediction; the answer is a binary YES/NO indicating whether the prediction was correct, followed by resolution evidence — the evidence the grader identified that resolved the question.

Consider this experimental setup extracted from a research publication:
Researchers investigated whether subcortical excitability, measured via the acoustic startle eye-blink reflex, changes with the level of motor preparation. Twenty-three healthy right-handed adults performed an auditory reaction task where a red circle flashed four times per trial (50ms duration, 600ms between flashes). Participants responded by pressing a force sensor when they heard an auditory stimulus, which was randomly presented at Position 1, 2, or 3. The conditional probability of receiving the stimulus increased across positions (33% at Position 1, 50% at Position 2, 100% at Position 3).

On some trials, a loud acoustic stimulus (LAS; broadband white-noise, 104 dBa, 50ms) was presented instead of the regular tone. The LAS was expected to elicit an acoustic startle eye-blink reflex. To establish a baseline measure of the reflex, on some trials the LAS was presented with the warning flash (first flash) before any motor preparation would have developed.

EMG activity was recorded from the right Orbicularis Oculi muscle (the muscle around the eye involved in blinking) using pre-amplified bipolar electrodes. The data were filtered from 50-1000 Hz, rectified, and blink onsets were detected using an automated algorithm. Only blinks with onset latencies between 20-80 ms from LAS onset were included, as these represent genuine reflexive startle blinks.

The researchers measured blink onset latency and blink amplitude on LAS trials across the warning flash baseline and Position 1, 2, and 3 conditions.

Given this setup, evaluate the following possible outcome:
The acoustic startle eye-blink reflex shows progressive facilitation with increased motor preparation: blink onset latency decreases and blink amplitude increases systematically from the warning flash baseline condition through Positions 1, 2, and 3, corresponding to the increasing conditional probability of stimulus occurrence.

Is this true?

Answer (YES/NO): NO